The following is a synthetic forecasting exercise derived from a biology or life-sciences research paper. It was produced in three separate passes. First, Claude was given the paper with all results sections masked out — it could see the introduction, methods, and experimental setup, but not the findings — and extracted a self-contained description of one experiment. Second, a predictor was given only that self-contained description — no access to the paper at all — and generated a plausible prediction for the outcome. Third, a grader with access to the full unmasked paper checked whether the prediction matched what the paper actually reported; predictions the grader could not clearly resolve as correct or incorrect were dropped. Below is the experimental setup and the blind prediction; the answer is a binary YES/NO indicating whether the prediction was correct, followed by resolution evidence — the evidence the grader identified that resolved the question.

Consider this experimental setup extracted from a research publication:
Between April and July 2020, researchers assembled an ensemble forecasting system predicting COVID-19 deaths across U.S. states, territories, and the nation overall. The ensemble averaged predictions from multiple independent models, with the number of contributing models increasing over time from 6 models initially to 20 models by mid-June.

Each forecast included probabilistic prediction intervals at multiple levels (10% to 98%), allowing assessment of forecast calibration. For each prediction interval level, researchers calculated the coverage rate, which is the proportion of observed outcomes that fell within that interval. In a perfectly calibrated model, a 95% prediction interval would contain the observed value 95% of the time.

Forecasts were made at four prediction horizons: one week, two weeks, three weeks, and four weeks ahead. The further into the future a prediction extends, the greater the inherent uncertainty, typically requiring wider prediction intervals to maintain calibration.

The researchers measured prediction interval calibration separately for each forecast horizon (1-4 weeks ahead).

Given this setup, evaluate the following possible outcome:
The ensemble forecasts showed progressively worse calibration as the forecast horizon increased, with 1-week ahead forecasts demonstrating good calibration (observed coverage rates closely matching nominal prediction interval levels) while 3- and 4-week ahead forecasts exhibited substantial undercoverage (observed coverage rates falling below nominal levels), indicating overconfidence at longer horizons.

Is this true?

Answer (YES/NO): NO